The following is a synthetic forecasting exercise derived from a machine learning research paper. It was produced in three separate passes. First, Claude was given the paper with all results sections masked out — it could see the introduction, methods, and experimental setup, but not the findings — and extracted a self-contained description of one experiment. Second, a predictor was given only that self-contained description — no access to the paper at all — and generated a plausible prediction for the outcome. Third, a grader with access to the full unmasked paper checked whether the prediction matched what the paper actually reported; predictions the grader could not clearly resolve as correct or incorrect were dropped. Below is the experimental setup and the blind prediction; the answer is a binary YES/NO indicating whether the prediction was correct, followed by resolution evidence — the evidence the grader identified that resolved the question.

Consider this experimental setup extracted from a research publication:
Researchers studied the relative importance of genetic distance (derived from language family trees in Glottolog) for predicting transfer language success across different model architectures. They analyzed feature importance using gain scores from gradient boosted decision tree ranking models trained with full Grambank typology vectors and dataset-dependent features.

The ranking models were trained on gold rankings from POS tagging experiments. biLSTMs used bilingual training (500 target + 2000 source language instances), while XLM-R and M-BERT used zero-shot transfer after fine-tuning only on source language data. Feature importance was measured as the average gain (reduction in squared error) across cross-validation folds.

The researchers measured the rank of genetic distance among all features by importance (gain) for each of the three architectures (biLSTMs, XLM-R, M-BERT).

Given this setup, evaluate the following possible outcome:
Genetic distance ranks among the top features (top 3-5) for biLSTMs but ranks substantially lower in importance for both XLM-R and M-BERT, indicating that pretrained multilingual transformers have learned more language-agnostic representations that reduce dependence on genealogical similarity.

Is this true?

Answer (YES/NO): NO